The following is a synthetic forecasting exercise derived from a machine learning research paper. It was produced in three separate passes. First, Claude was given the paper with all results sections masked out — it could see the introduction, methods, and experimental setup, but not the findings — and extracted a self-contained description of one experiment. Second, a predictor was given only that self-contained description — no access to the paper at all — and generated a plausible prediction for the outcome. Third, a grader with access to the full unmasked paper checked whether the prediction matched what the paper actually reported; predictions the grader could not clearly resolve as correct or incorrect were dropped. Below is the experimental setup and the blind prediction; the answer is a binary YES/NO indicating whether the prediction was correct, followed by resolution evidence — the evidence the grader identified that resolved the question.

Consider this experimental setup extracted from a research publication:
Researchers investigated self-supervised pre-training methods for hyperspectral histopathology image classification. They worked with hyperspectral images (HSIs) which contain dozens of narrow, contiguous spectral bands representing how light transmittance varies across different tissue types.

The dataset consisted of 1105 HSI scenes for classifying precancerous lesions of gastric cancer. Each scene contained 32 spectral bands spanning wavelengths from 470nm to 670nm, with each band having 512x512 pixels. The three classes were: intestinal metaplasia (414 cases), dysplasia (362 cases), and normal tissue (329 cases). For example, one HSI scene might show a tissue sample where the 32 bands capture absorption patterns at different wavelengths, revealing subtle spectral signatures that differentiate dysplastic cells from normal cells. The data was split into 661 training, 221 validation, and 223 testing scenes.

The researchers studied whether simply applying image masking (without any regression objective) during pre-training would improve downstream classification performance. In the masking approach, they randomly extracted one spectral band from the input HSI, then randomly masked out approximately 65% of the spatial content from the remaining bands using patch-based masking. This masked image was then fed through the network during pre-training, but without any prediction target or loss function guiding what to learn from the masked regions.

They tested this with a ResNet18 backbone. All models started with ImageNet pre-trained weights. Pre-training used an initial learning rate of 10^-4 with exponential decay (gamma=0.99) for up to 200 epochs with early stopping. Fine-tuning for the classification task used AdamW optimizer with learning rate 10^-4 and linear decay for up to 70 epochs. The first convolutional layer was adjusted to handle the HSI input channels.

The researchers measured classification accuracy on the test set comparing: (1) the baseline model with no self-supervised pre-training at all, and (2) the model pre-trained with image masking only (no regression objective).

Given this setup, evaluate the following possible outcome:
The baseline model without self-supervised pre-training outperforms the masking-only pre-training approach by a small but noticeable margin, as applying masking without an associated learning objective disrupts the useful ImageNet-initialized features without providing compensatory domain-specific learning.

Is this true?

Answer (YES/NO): YES